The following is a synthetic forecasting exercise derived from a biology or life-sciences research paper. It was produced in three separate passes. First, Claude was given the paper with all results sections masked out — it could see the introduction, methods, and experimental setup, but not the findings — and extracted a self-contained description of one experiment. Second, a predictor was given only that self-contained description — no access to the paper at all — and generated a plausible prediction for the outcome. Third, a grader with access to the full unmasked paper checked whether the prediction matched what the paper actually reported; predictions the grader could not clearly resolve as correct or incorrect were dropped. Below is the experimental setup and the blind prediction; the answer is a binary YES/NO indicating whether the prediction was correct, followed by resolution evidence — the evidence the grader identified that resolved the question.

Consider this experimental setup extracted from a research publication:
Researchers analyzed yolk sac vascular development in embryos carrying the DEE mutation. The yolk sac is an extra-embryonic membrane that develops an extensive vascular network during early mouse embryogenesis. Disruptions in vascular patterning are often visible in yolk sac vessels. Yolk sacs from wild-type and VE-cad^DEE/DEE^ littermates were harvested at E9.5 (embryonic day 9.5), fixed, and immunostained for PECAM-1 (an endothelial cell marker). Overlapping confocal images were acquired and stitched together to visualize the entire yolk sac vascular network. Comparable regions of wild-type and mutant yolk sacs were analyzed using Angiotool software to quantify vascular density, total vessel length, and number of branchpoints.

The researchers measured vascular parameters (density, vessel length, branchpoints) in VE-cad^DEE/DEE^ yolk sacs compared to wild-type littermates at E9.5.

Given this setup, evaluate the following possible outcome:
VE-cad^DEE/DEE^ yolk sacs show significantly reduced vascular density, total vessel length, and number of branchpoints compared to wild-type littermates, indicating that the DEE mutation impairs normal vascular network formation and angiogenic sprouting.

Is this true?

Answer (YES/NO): NO